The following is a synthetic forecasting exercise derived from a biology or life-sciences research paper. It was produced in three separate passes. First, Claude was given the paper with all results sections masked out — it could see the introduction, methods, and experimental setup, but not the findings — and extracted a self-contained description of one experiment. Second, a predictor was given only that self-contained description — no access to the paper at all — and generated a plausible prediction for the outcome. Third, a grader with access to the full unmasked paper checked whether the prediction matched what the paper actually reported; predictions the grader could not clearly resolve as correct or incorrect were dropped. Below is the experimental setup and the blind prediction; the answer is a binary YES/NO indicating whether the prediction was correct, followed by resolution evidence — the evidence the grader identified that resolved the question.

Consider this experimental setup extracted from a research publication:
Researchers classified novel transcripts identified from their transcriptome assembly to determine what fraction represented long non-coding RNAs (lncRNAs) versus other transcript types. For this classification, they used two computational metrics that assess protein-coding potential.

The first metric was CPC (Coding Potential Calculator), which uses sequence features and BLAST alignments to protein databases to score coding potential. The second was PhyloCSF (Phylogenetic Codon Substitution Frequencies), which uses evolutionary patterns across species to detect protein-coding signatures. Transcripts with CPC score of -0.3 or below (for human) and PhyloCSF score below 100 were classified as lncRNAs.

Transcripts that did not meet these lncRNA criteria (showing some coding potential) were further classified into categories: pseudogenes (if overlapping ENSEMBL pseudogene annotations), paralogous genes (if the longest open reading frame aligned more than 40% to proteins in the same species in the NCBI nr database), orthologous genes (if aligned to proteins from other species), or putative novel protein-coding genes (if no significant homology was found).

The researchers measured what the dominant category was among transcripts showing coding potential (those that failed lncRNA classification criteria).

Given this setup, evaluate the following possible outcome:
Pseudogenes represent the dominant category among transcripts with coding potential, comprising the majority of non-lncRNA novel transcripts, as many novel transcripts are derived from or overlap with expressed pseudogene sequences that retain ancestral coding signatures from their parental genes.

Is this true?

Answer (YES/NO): NO